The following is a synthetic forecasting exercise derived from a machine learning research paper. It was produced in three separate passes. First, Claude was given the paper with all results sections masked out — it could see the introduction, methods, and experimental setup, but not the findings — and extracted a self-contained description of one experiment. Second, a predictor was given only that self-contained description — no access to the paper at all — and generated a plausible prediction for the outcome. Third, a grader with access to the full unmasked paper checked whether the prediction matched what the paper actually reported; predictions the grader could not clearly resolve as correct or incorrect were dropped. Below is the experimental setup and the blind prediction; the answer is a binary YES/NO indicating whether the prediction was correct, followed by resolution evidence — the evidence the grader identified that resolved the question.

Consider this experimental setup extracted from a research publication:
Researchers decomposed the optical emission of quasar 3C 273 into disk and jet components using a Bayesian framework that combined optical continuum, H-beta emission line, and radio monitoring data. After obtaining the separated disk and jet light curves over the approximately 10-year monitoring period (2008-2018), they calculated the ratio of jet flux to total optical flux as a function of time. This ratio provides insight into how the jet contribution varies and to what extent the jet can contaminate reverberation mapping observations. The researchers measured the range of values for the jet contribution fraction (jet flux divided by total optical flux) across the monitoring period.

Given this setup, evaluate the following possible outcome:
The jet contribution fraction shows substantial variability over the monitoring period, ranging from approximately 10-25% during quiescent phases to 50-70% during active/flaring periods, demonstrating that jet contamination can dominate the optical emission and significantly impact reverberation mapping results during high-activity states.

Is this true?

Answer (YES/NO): NO